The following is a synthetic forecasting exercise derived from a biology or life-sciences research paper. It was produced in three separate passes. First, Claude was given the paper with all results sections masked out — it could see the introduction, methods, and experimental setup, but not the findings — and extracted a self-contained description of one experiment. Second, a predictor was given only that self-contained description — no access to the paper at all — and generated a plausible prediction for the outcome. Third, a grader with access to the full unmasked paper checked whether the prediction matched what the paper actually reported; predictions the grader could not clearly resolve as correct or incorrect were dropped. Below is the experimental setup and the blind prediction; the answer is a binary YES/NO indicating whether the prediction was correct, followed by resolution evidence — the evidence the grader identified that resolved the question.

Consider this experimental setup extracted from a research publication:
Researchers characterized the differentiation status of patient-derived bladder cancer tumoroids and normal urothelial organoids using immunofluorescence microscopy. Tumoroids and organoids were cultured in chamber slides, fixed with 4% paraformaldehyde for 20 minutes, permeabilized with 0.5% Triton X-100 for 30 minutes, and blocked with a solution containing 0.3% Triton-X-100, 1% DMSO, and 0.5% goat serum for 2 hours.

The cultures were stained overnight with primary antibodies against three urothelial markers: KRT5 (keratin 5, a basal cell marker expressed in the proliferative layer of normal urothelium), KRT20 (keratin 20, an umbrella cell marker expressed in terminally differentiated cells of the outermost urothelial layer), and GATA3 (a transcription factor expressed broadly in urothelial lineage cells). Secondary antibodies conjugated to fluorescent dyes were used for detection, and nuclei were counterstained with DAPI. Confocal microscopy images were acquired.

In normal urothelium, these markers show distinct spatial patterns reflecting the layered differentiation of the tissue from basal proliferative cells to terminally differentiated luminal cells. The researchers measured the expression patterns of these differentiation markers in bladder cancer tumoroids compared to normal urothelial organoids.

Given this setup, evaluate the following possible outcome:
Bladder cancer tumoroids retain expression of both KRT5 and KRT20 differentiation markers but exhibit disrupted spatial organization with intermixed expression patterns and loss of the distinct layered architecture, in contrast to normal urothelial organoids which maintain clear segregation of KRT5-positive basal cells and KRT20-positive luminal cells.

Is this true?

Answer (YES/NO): NO